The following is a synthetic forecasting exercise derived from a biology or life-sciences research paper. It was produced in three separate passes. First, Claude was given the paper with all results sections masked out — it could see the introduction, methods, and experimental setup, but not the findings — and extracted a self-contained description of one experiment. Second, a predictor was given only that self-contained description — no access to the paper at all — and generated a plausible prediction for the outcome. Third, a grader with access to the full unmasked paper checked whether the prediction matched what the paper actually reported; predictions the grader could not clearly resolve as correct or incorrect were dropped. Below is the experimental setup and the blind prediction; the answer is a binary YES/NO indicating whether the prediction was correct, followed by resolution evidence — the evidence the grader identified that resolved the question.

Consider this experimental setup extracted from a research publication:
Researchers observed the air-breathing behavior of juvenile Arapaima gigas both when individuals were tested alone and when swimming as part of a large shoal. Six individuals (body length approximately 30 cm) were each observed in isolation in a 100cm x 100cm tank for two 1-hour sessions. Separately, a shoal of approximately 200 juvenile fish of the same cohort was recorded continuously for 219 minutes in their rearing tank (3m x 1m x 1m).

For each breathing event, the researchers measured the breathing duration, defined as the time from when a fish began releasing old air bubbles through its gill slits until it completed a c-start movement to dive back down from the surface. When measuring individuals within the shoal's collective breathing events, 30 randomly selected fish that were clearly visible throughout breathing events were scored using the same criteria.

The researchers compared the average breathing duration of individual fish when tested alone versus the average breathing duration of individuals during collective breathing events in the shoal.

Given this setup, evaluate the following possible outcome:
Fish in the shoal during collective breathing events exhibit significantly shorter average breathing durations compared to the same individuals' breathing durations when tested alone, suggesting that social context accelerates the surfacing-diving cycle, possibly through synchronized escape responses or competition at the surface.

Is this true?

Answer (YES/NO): YES